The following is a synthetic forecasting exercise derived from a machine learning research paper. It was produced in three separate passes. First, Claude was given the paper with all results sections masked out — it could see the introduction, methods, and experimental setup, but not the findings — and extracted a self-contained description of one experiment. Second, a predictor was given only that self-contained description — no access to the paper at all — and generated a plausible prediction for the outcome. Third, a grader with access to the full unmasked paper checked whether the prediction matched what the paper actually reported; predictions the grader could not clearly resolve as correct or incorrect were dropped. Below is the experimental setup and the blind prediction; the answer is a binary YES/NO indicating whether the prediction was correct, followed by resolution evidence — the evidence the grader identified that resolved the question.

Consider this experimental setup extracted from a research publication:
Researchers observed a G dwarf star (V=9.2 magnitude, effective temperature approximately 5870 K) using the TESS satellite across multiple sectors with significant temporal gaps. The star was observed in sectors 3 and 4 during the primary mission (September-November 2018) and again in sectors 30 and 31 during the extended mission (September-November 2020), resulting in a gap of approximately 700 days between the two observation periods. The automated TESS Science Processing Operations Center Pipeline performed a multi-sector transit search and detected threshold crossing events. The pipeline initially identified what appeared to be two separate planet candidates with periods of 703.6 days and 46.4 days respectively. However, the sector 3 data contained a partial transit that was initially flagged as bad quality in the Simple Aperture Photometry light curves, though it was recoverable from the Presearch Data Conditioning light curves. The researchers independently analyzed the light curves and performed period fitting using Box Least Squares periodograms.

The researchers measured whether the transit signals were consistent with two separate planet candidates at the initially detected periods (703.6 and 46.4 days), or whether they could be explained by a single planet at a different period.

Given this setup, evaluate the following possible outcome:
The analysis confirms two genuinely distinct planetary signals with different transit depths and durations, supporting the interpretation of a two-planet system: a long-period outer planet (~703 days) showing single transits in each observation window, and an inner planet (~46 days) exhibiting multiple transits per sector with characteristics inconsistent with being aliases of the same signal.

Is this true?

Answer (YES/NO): NO